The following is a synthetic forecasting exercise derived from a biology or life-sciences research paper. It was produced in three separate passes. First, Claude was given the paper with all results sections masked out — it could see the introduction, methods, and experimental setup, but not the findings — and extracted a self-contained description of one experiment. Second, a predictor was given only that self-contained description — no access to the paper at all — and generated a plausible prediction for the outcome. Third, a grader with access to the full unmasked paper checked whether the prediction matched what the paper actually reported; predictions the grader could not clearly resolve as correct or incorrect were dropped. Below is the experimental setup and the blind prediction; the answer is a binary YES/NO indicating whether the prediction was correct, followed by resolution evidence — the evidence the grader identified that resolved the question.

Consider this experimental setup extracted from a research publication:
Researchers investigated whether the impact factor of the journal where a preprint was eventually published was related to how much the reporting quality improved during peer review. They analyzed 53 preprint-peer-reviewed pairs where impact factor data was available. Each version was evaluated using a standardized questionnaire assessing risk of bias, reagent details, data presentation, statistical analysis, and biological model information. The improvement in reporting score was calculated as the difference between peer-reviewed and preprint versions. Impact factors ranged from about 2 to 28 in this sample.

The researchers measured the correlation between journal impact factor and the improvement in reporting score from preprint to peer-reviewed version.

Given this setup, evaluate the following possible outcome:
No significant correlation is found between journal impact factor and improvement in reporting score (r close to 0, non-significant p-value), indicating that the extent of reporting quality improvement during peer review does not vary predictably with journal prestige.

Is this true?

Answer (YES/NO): YES